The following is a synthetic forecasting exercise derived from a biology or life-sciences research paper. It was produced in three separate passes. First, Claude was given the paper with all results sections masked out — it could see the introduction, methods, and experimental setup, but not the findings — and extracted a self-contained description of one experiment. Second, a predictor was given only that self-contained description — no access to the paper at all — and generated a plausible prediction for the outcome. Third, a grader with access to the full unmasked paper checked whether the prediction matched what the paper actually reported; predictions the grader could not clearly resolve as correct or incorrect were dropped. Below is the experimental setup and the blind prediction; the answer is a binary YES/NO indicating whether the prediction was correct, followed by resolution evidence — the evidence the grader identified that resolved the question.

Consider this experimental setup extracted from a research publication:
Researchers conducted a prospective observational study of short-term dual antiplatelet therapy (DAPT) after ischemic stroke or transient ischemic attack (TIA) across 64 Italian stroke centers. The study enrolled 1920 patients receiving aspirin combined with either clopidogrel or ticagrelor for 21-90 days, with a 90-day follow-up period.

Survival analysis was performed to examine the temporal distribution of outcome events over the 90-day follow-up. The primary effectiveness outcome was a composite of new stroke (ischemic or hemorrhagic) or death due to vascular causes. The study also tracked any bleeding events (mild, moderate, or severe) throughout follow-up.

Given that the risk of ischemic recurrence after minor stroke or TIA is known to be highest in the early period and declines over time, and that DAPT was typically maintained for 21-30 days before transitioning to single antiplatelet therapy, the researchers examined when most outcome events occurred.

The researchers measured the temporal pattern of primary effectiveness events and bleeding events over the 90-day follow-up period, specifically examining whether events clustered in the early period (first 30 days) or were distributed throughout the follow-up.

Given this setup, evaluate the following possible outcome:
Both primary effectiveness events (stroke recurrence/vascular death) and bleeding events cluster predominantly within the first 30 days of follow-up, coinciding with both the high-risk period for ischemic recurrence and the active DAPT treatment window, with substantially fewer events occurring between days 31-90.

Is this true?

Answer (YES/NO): NO